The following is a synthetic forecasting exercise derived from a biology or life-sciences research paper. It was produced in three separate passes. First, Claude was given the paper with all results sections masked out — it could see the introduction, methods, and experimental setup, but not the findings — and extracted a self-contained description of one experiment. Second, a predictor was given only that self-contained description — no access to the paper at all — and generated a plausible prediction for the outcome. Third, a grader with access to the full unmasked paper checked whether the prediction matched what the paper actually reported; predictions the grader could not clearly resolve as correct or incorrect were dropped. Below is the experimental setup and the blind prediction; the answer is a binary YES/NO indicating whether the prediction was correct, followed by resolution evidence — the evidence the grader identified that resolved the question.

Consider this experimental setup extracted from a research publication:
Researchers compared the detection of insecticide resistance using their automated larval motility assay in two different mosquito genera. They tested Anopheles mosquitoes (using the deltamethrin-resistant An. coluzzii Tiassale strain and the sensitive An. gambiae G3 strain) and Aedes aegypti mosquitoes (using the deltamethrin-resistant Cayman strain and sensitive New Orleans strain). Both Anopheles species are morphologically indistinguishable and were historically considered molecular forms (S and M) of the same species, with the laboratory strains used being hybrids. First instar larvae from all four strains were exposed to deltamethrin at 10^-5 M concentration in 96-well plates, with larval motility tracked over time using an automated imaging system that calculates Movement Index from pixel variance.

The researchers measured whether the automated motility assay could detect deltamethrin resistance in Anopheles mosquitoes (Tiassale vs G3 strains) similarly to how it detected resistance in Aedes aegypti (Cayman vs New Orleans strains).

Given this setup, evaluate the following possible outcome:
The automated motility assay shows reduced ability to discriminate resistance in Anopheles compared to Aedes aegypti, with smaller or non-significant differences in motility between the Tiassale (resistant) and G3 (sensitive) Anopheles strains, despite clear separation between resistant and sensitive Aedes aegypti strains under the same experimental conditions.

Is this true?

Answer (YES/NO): NO